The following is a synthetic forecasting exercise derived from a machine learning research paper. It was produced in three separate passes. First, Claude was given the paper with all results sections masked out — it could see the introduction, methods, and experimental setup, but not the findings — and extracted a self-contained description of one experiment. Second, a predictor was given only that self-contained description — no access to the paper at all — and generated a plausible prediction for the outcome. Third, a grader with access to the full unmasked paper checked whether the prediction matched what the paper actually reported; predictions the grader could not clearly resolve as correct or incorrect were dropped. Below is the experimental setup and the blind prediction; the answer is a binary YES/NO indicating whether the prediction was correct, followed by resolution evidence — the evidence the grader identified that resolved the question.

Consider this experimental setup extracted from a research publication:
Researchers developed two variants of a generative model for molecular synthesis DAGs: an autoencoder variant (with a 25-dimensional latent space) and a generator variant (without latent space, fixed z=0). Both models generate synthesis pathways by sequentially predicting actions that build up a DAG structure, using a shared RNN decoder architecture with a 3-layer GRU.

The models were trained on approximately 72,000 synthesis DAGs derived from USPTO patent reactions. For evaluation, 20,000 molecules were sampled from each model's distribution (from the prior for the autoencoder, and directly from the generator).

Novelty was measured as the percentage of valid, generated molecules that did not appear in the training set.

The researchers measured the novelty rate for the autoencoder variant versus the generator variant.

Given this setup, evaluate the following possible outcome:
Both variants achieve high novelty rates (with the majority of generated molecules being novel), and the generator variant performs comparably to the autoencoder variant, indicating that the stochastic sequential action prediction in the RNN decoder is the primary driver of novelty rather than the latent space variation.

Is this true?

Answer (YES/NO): YES